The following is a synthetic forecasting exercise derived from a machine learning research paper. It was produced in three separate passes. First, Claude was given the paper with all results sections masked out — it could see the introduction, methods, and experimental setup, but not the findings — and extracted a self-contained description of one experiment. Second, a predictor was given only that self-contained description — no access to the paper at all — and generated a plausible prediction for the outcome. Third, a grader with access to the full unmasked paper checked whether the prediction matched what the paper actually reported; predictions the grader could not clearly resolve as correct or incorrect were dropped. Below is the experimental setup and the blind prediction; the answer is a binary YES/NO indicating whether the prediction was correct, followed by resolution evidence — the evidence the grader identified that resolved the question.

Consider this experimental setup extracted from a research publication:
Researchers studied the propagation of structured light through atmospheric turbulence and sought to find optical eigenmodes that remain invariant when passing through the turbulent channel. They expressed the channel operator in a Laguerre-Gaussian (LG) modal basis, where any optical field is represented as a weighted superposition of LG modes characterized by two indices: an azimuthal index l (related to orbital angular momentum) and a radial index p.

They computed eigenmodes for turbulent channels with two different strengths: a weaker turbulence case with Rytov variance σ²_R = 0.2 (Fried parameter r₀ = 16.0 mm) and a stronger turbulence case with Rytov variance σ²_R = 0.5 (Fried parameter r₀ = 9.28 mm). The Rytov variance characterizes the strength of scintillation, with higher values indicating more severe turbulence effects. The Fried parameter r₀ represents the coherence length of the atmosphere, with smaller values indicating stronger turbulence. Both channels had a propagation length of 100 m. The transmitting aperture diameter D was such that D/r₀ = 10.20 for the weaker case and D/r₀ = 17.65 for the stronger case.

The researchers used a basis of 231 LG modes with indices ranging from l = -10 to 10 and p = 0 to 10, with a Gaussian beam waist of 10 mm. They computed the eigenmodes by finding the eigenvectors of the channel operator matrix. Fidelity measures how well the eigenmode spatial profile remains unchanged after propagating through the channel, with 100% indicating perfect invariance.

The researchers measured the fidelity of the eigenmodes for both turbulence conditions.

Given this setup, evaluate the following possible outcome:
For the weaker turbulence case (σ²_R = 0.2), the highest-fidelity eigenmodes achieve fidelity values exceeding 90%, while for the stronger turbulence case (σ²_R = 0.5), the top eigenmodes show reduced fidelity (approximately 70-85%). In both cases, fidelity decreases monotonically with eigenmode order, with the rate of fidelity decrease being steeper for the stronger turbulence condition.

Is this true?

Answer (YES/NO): NO